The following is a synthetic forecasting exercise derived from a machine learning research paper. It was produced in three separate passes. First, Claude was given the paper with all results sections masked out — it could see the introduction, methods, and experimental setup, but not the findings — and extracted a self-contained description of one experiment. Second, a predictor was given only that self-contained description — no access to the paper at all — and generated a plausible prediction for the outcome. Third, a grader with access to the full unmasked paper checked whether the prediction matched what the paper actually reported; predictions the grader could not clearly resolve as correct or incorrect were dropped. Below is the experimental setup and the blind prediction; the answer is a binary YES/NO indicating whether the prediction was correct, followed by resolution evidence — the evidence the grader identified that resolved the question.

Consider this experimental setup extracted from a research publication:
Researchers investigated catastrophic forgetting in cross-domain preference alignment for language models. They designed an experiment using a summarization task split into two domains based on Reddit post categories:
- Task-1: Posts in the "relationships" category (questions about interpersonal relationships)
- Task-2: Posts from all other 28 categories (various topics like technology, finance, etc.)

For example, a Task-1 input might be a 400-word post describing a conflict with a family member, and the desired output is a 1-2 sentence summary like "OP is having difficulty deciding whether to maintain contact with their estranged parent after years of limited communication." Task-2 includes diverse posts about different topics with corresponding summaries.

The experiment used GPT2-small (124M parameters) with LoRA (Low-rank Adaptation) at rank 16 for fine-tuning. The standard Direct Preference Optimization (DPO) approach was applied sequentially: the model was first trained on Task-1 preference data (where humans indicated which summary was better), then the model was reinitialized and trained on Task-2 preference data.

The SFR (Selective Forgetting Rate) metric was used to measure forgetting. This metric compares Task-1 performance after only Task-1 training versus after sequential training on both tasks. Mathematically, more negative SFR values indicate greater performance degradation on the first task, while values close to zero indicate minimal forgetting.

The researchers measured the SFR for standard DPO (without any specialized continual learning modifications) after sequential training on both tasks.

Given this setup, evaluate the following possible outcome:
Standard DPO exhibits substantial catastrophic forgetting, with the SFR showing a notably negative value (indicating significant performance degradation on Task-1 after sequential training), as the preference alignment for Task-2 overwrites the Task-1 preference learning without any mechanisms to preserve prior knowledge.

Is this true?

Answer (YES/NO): NO